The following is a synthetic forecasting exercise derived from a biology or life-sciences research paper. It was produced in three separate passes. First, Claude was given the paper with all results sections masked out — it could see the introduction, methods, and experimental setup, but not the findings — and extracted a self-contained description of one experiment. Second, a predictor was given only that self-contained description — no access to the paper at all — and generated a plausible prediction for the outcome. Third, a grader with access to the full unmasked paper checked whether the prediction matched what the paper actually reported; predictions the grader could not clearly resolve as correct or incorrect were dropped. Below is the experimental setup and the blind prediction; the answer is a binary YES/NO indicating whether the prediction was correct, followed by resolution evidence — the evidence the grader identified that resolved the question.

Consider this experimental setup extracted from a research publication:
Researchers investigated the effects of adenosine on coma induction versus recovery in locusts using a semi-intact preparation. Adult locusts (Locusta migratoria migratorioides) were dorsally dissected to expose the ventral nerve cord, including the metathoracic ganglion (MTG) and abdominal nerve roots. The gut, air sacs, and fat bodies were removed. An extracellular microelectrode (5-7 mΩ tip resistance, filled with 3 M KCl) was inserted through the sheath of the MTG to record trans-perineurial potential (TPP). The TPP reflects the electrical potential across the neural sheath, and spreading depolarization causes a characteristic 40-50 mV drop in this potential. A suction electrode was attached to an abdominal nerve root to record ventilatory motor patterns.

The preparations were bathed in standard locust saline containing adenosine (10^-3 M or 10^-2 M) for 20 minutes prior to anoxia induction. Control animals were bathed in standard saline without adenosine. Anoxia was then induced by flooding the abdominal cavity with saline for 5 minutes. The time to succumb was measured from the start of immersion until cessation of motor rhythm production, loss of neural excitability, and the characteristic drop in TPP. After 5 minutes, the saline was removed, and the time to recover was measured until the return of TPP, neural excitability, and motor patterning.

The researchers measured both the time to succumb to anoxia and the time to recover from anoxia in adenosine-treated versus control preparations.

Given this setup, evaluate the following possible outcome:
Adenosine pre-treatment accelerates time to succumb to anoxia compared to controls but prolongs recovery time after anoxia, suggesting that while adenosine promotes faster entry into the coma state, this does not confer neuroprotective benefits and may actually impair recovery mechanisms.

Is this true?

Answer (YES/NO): NO